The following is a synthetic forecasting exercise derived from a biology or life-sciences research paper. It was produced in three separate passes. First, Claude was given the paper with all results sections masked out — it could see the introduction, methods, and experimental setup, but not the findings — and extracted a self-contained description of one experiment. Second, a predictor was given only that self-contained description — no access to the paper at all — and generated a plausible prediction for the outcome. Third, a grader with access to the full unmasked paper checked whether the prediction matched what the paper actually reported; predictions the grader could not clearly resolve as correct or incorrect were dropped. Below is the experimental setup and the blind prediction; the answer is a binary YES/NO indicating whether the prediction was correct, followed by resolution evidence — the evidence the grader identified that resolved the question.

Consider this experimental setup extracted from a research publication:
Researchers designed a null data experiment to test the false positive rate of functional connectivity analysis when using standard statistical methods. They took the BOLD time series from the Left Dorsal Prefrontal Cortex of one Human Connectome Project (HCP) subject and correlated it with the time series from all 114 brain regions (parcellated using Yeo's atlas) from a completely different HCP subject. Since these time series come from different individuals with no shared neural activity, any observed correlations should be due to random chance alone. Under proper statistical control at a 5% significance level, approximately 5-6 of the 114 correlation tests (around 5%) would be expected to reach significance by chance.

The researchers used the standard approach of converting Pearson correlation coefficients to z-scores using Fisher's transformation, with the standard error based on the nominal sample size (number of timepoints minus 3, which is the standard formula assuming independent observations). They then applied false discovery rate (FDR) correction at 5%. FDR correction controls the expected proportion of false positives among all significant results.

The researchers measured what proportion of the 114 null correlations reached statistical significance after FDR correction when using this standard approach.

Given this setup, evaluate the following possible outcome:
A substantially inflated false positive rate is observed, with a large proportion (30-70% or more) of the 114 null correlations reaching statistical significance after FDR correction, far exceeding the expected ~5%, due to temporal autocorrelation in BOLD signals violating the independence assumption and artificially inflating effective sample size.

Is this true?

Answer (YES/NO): YES